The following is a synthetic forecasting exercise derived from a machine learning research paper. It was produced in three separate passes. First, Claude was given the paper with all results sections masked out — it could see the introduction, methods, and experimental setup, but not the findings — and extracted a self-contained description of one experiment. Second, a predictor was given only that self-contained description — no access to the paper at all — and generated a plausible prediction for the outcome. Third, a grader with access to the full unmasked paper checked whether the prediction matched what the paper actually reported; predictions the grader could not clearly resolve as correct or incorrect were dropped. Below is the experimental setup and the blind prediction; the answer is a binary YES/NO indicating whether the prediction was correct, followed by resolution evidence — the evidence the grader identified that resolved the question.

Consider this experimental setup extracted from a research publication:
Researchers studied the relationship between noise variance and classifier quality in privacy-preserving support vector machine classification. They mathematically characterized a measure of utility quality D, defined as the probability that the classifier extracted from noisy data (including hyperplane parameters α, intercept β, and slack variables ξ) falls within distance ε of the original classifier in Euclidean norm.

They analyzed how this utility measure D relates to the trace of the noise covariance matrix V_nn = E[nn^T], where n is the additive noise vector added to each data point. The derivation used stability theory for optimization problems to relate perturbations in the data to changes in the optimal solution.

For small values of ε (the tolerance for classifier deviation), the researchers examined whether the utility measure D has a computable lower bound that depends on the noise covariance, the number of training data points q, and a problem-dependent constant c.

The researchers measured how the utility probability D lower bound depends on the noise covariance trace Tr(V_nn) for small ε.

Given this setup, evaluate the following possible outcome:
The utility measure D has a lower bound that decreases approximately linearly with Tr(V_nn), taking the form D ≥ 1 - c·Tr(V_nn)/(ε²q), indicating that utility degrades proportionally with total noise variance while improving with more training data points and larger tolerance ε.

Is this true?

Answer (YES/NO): NO